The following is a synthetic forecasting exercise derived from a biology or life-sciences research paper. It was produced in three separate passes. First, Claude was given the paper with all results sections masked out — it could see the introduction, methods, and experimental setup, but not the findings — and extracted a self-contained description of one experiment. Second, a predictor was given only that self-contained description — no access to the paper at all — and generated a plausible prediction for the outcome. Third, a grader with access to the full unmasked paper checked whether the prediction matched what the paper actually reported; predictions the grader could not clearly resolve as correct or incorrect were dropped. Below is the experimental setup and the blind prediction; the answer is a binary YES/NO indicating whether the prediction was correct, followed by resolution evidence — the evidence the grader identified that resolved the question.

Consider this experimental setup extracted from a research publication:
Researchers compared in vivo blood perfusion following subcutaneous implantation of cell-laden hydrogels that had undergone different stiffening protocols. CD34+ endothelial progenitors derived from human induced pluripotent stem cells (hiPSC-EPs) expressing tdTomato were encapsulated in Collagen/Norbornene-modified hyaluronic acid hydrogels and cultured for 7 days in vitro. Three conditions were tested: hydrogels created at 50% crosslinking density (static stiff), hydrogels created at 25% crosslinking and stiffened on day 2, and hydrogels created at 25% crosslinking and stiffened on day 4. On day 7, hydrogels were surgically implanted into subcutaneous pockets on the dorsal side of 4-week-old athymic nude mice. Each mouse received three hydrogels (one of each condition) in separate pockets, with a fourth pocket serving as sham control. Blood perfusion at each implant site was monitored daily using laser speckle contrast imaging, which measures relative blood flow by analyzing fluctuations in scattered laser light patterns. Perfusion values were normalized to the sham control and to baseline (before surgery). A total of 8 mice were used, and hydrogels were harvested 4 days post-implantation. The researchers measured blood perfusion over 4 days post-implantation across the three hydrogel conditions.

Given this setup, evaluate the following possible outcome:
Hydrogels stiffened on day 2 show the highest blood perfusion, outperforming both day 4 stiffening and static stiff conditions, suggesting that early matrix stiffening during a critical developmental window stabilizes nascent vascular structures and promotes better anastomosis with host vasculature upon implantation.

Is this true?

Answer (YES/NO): YES